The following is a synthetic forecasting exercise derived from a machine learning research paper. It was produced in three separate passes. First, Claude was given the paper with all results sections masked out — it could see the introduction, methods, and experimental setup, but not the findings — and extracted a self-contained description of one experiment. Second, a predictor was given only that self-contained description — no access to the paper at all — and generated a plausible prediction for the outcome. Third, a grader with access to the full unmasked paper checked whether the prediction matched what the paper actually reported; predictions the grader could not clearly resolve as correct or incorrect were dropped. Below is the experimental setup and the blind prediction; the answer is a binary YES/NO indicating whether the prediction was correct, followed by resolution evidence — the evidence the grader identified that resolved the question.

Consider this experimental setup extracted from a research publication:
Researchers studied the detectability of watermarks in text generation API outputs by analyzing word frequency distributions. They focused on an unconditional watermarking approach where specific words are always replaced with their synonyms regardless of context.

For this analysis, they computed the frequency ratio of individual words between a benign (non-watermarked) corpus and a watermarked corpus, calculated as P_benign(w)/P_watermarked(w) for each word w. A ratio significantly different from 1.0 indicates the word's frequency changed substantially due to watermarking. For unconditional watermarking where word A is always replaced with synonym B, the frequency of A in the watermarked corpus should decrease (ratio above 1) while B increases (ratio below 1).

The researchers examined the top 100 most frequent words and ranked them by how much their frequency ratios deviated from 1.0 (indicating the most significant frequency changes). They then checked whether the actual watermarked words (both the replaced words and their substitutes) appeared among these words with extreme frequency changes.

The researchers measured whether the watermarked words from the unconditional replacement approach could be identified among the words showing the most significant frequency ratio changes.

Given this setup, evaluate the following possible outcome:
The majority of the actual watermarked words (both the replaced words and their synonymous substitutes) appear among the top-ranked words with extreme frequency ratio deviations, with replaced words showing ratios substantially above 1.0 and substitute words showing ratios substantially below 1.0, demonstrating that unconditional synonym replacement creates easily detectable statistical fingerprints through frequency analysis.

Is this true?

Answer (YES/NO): YES